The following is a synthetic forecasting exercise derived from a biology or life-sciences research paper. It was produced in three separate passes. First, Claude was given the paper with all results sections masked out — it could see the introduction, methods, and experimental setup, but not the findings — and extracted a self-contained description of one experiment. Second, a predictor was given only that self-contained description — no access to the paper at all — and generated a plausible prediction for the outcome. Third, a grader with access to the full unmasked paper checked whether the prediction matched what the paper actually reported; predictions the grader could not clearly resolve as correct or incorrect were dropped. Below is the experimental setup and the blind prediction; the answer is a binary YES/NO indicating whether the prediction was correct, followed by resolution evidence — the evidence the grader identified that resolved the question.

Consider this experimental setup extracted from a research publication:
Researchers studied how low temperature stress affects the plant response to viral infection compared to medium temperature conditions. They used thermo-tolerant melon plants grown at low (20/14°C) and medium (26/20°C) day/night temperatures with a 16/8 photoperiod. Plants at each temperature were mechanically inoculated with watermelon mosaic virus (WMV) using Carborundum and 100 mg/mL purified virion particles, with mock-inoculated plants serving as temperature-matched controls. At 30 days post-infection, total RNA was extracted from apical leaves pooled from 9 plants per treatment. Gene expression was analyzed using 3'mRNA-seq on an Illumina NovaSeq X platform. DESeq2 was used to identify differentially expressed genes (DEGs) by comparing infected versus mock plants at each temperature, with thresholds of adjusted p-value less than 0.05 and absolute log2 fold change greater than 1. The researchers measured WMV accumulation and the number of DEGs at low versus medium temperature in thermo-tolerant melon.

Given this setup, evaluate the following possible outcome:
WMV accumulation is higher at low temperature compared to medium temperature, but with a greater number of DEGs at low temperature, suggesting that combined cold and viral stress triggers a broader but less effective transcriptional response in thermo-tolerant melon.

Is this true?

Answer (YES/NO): NO